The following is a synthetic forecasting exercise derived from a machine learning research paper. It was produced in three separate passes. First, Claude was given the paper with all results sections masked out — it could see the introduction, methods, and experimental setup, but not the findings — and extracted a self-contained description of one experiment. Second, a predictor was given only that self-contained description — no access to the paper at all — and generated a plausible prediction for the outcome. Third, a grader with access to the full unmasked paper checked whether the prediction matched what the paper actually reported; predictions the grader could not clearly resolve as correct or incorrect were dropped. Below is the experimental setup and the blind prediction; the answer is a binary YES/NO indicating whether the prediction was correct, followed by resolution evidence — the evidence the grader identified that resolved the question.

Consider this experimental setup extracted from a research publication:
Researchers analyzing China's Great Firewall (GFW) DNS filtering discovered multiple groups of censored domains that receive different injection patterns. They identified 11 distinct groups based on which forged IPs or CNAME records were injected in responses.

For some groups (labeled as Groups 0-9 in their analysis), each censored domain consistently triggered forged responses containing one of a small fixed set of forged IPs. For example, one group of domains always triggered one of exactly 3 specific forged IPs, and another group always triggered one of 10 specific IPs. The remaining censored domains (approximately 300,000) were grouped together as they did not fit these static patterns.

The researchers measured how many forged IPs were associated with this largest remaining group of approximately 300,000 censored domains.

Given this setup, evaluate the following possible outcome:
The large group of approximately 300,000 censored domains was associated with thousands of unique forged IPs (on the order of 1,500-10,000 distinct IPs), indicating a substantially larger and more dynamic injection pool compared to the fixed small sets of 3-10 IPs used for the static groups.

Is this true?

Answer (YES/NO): NO